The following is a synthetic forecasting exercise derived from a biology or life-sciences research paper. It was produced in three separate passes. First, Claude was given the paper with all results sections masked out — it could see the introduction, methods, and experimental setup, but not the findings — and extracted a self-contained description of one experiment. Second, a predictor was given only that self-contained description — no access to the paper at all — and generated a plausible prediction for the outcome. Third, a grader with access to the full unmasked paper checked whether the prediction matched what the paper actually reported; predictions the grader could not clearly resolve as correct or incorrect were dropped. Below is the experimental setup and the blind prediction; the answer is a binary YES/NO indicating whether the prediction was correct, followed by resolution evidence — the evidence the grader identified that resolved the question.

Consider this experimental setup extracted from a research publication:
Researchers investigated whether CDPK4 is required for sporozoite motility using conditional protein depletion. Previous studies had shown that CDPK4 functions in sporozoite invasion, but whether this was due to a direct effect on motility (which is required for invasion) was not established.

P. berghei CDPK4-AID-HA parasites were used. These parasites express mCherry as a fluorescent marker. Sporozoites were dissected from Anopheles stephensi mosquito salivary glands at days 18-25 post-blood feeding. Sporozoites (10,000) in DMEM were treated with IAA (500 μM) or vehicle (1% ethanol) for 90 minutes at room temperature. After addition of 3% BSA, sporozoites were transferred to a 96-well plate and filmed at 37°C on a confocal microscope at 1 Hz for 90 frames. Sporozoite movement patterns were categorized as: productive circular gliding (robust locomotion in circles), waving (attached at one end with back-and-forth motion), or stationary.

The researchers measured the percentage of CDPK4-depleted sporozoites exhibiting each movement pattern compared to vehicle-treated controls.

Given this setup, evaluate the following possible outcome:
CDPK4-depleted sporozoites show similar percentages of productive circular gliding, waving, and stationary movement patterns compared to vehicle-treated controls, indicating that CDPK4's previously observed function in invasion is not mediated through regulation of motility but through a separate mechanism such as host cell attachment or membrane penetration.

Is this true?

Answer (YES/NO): NO